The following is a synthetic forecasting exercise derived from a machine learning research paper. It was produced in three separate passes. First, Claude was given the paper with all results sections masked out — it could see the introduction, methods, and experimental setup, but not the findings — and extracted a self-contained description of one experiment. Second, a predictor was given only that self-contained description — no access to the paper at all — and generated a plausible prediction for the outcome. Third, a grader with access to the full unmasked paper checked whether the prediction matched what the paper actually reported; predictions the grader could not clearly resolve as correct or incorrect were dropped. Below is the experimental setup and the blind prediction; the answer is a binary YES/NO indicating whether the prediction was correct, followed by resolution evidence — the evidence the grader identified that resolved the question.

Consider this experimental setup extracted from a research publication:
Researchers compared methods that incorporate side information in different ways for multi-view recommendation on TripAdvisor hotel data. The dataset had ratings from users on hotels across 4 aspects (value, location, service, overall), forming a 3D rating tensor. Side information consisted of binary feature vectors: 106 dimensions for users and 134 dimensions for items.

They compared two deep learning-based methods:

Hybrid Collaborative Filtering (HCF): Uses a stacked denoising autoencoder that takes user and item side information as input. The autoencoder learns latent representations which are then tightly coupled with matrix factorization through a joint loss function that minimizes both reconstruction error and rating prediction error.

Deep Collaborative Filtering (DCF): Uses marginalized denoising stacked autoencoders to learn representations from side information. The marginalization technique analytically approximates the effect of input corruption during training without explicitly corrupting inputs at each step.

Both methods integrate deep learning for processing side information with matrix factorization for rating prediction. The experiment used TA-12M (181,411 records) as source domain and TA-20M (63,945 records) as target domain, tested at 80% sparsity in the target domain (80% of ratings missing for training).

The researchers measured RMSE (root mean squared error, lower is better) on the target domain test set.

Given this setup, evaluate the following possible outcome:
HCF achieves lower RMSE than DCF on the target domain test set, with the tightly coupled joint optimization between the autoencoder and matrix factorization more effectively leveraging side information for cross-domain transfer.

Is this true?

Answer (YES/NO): YES